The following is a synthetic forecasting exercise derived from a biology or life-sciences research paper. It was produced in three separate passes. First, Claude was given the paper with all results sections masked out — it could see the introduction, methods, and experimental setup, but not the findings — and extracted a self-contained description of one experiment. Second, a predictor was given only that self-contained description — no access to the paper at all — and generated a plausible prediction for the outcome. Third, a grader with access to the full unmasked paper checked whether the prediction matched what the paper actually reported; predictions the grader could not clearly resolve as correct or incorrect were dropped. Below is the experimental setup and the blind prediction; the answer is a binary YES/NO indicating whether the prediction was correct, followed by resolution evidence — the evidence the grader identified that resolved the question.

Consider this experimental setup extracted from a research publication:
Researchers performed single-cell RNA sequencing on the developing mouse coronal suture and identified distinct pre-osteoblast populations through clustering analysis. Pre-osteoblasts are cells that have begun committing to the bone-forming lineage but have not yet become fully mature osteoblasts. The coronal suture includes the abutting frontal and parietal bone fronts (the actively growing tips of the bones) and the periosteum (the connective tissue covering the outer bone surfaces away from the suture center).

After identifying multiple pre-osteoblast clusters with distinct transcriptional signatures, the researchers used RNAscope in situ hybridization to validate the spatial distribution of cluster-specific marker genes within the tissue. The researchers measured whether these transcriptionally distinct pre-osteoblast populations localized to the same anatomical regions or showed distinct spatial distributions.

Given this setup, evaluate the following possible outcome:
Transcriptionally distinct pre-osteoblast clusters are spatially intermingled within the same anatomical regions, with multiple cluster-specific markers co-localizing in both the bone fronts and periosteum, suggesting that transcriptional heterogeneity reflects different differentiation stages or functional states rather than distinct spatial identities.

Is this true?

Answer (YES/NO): NO